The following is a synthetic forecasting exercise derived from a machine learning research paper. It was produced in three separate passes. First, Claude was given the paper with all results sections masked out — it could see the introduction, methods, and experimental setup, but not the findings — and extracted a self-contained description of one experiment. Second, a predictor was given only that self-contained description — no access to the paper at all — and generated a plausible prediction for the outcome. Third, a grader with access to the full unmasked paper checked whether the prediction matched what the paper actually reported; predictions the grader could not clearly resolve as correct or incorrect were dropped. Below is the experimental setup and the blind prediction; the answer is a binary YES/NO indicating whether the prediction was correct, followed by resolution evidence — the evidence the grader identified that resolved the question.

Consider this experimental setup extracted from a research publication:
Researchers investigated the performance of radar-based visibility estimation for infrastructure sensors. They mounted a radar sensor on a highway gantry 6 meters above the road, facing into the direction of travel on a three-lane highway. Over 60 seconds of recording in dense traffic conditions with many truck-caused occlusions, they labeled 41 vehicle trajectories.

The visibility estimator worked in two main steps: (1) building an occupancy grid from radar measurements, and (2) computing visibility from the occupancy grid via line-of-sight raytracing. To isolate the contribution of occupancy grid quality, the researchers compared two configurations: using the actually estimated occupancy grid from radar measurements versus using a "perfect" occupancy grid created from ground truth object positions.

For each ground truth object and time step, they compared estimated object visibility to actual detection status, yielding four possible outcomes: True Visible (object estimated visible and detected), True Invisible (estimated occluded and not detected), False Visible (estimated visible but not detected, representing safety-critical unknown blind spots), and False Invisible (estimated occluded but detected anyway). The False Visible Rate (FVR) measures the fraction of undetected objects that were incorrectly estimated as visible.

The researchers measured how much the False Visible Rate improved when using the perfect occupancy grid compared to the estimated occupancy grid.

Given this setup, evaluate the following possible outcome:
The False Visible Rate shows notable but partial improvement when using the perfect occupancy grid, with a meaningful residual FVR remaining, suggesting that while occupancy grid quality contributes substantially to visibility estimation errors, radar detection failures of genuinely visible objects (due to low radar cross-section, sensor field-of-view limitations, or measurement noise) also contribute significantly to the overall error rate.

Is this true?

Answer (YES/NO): NO